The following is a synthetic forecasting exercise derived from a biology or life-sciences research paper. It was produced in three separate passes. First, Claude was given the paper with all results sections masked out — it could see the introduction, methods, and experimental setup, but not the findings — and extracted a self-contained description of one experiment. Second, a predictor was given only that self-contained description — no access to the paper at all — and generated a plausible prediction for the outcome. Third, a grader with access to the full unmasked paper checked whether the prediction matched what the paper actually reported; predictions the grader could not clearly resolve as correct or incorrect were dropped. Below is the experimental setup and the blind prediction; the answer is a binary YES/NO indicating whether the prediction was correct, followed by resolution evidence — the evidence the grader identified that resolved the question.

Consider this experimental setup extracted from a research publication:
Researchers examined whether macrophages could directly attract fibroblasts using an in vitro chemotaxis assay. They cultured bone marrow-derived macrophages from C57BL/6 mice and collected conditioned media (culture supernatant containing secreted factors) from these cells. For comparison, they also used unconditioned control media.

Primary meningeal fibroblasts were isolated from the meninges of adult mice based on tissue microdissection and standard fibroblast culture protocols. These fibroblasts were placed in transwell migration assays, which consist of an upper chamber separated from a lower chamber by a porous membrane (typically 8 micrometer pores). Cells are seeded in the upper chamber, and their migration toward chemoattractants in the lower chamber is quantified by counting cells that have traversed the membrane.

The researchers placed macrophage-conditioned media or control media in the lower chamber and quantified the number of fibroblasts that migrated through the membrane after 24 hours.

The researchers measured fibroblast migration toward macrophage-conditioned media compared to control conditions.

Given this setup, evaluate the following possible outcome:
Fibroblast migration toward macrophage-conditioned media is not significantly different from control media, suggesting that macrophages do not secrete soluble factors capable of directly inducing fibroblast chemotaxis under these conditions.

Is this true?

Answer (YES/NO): NO